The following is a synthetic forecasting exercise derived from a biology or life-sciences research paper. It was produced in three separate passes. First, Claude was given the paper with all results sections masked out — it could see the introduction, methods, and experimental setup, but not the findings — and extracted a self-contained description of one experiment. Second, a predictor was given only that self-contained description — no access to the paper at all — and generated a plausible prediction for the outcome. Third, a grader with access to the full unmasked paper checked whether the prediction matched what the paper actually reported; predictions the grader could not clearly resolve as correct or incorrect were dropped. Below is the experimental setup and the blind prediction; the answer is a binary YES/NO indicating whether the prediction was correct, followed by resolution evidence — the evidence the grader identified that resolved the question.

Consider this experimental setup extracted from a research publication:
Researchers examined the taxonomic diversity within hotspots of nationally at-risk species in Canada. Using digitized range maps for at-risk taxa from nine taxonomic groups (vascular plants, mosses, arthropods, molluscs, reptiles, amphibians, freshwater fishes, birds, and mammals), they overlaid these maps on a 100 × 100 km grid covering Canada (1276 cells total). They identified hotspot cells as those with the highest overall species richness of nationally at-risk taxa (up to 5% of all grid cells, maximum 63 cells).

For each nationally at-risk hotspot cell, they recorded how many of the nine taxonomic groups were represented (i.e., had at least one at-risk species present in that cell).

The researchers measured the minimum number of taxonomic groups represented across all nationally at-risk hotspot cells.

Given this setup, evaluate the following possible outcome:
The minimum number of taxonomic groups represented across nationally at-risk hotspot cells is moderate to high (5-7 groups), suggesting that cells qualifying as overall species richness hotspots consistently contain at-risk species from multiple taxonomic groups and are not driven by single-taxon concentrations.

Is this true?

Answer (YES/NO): YES